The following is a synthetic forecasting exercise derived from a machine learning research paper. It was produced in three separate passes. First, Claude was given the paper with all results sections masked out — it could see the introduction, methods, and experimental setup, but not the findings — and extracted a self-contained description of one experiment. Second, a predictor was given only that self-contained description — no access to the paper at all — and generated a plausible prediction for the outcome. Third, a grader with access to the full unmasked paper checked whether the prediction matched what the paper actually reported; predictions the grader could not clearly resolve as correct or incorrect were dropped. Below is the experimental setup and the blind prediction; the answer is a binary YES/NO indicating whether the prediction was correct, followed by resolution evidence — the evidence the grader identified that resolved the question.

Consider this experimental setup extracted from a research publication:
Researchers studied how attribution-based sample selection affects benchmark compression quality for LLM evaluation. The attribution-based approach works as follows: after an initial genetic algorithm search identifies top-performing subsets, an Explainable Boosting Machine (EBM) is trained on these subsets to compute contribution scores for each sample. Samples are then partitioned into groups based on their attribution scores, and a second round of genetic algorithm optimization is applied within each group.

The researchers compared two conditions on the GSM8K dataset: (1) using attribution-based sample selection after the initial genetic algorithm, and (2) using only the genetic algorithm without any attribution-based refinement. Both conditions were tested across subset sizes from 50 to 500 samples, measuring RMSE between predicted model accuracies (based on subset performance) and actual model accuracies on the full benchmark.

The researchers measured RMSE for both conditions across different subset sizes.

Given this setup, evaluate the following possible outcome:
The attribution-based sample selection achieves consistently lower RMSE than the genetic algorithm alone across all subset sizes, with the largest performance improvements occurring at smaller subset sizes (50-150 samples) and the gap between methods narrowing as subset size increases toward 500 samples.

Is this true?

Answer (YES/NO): NO